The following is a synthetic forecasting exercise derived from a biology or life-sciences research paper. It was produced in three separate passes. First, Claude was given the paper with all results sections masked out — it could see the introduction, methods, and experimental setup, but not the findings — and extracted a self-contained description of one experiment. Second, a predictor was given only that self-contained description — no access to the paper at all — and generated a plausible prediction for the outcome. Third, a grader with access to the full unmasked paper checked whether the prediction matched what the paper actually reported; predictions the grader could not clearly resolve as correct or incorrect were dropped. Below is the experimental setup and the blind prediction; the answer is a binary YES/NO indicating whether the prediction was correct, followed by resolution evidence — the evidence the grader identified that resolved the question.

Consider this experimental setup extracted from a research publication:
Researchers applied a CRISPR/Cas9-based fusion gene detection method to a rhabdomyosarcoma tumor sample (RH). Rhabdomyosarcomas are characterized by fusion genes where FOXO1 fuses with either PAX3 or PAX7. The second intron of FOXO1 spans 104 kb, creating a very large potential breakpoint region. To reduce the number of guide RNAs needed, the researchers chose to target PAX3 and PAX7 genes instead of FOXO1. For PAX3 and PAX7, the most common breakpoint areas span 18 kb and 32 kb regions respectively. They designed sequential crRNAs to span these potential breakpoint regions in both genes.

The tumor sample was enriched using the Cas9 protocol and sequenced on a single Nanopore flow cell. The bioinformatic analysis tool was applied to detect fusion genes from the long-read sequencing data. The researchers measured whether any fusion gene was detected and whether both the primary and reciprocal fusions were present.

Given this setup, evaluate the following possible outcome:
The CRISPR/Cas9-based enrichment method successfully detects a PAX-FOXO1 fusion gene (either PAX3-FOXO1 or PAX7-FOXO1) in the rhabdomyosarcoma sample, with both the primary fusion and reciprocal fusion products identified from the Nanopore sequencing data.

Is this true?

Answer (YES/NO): YES